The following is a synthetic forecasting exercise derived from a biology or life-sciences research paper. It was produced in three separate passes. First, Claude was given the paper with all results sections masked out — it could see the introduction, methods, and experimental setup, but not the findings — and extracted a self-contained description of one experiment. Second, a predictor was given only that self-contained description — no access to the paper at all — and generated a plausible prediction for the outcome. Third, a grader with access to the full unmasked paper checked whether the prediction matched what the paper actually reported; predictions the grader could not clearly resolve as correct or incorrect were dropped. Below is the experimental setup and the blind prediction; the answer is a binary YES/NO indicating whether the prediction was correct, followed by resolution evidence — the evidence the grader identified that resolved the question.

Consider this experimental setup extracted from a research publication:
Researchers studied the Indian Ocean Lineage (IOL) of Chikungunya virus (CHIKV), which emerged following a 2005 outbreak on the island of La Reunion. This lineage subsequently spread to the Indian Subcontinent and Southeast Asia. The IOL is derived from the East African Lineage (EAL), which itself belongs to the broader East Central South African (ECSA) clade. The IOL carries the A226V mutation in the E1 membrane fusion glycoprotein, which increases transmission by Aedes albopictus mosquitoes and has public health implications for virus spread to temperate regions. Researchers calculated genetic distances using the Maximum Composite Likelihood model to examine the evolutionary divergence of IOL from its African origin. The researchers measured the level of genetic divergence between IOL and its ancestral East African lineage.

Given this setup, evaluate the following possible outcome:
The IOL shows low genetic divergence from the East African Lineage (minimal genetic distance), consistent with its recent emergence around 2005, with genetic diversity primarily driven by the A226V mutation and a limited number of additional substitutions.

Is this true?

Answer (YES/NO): NO